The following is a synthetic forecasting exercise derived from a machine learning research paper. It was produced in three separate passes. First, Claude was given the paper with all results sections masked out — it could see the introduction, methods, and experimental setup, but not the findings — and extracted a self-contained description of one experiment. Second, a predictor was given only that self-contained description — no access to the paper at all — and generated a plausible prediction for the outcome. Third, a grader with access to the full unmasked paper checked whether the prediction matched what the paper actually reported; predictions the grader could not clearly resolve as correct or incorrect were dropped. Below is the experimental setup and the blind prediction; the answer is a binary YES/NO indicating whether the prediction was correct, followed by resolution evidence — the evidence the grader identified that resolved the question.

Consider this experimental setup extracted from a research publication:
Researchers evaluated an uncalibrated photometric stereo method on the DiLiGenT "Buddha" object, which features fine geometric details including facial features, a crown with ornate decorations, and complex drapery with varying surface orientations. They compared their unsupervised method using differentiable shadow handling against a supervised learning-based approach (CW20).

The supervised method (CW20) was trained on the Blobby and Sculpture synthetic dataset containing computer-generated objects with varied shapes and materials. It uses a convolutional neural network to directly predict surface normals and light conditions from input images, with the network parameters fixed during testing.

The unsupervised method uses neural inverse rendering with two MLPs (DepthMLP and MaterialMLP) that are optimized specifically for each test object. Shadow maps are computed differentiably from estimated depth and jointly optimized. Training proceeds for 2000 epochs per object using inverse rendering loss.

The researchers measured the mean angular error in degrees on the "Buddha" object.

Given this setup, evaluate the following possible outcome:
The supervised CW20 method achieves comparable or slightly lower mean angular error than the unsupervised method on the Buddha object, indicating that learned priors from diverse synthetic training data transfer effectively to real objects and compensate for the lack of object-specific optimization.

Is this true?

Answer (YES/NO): YES